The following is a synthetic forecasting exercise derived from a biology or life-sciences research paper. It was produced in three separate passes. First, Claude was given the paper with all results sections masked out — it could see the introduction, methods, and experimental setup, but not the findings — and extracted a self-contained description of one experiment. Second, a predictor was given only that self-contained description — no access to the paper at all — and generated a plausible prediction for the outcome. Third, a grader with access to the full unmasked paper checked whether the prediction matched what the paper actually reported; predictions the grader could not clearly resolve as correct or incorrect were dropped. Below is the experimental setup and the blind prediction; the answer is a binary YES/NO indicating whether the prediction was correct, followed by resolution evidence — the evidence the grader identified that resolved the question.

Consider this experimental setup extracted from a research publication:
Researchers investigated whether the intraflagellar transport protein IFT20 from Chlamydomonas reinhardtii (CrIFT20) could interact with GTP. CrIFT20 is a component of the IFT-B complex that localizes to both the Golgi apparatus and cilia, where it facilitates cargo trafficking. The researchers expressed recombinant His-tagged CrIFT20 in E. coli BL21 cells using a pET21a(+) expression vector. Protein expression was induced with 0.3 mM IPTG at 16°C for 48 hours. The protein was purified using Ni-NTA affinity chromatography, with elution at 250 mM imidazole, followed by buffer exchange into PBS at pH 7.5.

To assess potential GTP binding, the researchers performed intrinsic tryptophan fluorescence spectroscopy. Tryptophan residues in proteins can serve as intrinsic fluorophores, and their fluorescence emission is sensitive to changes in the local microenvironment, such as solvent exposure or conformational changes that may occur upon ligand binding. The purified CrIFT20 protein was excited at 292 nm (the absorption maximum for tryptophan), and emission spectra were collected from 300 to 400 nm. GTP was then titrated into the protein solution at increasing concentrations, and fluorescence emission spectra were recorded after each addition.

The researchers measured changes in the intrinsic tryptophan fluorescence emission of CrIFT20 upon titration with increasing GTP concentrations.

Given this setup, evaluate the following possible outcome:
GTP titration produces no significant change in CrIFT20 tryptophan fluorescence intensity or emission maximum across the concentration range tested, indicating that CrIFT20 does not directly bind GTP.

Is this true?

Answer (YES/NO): NO